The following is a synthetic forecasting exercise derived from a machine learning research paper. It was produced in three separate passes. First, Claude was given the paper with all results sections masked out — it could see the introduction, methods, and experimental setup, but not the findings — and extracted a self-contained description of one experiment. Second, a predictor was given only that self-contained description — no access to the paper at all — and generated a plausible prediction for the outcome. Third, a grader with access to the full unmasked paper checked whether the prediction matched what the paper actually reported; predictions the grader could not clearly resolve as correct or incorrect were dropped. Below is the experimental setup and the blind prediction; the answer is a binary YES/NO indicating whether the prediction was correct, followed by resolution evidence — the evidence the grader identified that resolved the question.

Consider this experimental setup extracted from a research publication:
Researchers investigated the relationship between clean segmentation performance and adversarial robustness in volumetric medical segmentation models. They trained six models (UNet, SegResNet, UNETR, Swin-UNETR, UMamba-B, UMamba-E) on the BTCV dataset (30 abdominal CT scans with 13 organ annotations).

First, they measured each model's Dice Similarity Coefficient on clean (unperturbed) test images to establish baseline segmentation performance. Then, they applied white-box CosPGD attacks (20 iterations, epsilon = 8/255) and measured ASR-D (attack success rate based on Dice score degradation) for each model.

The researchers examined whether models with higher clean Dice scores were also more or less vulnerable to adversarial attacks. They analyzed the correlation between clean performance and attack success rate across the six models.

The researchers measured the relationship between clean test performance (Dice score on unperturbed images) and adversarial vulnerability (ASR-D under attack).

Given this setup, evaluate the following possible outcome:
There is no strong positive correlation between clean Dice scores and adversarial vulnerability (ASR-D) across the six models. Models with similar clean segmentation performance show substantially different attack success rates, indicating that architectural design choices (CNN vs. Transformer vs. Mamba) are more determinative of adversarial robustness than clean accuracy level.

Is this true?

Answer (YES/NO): YES